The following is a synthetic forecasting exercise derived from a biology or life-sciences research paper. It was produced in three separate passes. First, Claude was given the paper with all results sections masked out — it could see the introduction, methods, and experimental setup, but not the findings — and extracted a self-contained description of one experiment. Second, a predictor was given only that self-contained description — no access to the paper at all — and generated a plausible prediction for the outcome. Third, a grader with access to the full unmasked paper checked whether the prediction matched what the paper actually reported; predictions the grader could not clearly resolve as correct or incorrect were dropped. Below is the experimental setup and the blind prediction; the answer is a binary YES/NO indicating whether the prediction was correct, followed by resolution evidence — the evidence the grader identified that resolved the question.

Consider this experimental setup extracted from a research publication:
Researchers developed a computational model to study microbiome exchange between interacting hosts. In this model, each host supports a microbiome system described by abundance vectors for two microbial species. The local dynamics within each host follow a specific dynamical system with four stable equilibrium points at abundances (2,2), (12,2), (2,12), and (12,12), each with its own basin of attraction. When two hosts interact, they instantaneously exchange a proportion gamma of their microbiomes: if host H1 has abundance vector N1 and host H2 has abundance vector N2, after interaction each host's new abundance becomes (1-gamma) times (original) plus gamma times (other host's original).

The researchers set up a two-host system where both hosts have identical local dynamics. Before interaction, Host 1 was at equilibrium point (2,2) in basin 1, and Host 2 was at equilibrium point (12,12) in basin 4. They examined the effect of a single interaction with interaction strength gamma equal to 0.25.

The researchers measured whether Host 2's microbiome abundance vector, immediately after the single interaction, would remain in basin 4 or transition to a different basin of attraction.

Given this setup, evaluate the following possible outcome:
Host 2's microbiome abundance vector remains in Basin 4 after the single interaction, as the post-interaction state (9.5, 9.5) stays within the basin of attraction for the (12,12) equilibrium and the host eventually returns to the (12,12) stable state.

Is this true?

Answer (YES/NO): NO